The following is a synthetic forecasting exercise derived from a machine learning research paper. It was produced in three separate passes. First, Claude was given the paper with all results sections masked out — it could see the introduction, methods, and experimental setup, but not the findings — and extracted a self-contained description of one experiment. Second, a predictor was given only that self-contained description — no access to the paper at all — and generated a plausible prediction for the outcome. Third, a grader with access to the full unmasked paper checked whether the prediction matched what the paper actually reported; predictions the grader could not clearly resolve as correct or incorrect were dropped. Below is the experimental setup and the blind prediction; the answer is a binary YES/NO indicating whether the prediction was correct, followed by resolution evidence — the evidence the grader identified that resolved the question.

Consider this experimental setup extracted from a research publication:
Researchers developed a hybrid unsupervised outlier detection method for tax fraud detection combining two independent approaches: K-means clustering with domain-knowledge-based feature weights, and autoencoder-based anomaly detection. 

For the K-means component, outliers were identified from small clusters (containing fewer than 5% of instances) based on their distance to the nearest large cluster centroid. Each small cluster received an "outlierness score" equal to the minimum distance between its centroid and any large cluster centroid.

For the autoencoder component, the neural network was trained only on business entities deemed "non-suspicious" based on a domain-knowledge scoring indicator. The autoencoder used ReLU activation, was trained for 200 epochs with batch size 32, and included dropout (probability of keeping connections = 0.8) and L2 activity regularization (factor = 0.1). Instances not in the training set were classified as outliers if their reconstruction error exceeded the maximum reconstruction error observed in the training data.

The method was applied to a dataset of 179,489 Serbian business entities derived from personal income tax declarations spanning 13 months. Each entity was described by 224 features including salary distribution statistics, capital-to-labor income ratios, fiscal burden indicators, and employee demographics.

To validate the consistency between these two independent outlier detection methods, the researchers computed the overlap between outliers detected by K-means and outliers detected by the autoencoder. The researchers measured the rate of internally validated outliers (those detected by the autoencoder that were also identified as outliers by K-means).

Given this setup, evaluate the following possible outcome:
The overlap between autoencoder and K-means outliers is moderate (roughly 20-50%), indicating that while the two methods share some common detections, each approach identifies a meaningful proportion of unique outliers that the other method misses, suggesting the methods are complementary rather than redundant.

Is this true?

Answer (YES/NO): NO